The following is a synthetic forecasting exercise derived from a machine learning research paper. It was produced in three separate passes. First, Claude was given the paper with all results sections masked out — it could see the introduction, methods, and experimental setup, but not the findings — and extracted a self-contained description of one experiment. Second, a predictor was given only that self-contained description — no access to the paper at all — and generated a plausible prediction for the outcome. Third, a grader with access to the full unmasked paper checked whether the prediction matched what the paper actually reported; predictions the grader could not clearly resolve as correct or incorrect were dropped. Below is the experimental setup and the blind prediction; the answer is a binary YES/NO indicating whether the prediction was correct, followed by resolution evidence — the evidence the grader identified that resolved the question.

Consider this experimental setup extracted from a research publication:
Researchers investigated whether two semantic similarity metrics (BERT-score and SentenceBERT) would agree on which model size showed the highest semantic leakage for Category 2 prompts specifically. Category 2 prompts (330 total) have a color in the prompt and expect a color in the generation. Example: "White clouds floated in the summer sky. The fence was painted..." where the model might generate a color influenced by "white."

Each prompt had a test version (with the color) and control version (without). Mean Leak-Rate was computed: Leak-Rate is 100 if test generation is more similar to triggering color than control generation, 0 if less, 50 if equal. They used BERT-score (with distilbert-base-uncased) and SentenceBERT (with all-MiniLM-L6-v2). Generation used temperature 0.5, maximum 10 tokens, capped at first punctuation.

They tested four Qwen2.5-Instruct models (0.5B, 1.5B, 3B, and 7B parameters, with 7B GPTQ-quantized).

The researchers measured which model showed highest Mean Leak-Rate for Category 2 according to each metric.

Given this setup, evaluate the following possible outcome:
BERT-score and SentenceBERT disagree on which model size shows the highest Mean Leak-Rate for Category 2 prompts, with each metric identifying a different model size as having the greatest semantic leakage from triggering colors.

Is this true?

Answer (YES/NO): NO